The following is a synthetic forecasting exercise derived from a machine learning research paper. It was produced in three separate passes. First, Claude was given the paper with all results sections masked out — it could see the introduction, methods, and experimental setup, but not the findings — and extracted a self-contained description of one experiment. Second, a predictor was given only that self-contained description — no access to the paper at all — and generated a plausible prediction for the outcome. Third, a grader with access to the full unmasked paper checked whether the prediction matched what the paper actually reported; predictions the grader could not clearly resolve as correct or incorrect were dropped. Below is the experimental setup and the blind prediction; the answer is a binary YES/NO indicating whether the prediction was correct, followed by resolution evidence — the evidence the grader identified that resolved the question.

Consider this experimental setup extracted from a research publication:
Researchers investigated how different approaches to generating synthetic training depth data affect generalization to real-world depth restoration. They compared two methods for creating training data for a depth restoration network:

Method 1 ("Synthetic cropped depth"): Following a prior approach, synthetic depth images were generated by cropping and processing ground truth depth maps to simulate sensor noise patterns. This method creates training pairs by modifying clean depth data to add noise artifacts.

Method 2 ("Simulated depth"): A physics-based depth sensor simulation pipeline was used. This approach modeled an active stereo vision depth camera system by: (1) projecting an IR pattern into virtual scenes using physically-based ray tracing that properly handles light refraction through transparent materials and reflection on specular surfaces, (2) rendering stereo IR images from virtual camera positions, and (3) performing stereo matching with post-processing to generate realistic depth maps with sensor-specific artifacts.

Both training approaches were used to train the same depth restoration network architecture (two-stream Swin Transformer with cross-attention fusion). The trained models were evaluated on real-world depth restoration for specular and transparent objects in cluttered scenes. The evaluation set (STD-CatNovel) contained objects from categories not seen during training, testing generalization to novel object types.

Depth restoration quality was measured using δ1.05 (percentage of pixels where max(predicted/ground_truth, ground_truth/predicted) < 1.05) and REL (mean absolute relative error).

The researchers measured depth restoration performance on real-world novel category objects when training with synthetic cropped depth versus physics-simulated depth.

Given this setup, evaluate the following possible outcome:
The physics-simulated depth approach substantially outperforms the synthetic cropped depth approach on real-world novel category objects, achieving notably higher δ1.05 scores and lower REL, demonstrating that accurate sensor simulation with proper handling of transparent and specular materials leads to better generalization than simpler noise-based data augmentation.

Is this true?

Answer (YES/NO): YES